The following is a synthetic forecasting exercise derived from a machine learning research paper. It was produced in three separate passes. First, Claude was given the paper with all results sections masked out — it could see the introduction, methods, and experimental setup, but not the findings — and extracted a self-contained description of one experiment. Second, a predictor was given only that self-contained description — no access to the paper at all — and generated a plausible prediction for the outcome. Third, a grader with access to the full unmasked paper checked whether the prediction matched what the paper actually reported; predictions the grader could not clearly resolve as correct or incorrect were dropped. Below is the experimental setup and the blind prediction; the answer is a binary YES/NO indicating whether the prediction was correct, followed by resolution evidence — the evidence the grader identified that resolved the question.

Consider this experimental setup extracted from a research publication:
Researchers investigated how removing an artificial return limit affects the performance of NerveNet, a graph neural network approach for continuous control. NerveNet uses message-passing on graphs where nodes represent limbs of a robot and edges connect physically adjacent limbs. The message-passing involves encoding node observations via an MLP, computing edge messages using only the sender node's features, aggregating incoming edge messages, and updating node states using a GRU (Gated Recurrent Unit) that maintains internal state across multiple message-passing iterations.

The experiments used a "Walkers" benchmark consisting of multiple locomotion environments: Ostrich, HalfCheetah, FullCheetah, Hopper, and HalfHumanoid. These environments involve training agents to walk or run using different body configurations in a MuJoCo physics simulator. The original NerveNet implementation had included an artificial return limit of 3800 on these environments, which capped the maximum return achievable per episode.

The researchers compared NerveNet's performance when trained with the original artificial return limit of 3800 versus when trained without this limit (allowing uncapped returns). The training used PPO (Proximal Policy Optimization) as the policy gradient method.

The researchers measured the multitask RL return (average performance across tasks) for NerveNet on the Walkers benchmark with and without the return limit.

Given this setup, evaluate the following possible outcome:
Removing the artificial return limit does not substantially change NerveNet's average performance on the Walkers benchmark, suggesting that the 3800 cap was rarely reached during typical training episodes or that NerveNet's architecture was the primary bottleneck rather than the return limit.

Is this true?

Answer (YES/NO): YES